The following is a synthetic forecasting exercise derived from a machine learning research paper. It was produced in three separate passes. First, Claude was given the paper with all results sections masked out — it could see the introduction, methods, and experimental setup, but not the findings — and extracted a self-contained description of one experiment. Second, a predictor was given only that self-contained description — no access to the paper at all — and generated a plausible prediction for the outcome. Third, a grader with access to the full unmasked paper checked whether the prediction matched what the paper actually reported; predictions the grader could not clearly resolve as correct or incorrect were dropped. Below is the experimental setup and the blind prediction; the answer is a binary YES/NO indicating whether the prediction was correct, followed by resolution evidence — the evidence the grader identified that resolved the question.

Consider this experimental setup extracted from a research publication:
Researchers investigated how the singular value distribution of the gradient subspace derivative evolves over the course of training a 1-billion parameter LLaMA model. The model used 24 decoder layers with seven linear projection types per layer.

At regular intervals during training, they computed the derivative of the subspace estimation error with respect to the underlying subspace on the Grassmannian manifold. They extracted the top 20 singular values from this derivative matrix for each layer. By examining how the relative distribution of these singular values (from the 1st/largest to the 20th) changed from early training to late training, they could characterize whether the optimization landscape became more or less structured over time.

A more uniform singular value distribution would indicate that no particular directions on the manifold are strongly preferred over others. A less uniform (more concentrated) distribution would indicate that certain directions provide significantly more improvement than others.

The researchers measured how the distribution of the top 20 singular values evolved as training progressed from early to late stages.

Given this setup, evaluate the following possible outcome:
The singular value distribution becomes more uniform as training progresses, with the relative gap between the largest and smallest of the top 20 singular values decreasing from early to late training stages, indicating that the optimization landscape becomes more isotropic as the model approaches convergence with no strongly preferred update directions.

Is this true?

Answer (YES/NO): YES